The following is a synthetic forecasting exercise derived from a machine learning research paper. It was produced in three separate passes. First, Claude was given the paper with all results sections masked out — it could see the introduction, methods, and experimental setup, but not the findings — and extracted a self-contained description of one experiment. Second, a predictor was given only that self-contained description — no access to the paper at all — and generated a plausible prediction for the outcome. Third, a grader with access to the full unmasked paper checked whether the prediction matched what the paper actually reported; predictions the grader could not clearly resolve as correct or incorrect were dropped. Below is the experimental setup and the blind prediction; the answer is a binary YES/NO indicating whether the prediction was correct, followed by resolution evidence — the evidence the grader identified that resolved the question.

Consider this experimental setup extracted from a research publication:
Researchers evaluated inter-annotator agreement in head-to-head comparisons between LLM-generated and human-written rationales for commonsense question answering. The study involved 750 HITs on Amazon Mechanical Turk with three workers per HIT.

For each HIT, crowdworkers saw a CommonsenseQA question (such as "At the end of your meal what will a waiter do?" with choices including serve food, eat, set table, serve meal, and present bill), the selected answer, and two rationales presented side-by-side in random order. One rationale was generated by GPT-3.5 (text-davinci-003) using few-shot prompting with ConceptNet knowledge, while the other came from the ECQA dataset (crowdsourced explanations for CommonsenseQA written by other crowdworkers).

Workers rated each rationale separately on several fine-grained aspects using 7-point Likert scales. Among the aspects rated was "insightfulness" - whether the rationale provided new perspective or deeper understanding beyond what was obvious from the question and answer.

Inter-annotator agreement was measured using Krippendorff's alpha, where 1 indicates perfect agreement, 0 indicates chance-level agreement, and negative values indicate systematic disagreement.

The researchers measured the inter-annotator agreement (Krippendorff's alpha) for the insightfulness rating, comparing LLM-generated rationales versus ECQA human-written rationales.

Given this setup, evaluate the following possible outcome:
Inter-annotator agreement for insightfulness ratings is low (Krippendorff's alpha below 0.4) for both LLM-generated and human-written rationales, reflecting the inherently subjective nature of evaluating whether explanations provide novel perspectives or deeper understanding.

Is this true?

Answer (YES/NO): YES